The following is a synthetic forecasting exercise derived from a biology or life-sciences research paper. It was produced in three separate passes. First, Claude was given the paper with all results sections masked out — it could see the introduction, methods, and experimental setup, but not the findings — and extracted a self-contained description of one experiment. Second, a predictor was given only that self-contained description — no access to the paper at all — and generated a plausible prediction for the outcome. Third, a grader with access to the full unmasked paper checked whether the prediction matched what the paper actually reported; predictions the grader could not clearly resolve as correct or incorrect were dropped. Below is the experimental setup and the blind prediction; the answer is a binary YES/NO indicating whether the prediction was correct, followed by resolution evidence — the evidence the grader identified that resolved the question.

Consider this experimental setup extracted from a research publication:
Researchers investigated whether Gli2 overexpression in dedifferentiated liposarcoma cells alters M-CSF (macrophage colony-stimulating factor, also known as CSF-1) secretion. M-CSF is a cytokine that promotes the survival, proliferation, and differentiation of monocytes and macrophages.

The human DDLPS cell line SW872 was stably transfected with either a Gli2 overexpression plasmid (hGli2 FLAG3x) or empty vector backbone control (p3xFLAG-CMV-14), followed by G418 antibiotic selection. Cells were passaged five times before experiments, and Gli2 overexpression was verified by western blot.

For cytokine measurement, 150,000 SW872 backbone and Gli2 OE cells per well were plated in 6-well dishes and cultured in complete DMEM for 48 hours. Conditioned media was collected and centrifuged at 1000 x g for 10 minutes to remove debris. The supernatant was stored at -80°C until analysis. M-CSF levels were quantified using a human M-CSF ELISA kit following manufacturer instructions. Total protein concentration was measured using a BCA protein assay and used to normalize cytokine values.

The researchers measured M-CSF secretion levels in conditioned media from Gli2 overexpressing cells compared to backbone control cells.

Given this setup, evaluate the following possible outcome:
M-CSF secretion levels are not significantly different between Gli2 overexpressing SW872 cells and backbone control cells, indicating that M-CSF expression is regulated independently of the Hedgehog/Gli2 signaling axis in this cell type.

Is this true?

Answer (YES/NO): NO